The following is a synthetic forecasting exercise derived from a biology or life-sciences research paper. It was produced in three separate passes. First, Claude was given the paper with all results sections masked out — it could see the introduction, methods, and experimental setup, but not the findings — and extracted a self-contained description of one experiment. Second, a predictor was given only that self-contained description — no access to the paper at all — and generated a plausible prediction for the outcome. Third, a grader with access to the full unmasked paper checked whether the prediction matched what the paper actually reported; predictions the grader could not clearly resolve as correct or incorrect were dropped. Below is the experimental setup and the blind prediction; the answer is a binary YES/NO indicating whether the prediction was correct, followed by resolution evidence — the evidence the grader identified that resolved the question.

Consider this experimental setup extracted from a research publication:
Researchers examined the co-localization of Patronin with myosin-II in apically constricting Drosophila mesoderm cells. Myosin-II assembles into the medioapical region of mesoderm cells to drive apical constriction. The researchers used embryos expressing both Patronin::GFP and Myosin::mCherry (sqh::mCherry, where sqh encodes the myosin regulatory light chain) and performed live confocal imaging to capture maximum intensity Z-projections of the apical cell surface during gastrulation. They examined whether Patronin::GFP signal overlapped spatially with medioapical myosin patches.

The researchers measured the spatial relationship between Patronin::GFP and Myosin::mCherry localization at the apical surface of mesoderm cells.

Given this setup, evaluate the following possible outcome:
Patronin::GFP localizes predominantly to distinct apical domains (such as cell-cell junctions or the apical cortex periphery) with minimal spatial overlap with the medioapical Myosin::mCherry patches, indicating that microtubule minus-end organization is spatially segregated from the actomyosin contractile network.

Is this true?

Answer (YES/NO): NO